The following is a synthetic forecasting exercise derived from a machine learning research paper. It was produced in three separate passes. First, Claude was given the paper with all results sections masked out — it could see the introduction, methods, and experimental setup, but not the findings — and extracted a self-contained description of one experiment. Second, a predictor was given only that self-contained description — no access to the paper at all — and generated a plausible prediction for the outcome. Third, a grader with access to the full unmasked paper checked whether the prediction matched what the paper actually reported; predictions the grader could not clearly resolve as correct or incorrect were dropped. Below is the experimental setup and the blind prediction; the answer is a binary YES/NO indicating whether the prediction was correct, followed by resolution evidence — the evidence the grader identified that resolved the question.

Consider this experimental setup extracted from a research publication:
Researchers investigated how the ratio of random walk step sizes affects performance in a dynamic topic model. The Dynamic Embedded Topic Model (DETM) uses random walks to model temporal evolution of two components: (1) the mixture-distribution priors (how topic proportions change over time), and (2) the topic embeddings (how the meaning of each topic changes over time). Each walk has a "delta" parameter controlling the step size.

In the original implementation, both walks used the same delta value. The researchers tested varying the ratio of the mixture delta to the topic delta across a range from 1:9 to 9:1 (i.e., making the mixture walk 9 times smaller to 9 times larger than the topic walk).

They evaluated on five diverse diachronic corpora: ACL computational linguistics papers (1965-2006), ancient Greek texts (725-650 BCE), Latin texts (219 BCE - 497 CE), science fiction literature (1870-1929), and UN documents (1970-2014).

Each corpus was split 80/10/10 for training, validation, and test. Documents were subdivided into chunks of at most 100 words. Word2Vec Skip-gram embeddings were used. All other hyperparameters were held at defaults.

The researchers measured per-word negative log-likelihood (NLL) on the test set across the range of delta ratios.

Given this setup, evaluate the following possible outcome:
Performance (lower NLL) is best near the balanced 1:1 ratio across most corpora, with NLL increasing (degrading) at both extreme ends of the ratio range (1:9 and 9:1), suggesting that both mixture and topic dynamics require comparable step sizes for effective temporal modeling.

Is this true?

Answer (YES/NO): NO